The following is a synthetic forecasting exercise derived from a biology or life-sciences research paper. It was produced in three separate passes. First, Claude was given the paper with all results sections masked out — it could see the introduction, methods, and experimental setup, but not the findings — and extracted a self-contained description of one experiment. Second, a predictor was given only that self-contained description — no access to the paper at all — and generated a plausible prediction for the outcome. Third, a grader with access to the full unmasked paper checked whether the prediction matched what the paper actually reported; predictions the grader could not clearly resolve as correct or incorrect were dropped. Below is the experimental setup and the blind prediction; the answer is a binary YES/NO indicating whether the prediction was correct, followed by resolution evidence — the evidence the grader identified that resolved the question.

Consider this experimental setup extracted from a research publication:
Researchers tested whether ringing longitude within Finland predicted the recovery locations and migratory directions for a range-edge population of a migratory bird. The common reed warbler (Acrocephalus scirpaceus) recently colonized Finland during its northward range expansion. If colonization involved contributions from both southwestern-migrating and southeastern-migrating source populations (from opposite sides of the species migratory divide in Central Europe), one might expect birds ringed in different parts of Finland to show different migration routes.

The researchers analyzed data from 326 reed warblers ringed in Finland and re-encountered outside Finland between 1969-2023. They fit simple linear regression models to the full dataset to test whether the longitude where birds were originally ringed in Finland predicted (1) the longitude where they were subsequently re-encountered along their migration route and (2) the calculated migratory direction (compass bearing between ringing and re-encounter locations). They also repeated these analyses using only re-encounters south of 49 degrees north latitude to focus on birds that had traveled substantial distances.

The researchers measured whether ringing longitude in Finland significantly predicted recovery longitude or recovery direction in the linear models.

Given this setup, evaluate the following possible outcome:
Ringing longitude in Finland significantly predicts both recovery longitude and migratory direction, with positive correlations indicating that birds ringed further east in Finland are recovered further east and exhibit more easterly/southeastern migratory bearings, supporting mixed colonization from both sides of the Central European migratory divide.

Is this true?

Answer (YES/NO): NO